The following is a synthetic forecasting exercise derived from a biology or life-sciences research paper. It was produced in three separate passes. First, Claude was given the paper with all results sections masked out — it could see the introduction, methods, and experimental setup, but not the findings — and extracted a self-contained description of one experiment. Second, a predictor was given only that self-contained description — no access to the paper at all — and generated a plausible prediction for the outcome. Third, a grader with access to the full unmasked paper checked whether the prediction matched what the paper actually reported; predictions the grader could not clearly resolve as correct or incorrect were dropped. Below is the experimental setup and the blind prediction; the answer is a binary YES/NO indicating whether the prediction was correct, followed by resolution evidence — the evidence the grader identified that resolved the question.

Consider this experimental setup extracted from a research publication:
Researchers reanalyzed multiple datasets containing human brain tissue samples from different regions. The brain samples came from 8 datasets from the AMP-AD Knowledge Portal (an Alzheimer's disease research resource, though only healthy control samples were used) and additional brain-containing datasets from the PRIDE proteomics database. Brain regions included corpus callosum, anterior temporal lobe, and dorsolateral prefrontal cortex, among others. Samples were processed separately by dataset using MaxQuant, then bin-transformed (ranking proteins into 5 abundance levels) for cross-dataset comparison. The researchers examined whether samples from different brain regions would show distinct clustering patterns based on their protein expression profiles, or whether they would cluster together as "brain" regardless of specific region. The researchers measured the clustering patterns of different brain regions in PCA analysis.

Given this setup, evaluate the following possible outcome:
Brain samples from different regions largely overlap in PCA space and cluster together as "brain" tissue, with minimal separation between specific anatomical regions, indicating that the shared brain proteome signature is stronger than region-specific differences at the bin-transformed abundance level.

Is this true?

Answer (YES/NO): NO